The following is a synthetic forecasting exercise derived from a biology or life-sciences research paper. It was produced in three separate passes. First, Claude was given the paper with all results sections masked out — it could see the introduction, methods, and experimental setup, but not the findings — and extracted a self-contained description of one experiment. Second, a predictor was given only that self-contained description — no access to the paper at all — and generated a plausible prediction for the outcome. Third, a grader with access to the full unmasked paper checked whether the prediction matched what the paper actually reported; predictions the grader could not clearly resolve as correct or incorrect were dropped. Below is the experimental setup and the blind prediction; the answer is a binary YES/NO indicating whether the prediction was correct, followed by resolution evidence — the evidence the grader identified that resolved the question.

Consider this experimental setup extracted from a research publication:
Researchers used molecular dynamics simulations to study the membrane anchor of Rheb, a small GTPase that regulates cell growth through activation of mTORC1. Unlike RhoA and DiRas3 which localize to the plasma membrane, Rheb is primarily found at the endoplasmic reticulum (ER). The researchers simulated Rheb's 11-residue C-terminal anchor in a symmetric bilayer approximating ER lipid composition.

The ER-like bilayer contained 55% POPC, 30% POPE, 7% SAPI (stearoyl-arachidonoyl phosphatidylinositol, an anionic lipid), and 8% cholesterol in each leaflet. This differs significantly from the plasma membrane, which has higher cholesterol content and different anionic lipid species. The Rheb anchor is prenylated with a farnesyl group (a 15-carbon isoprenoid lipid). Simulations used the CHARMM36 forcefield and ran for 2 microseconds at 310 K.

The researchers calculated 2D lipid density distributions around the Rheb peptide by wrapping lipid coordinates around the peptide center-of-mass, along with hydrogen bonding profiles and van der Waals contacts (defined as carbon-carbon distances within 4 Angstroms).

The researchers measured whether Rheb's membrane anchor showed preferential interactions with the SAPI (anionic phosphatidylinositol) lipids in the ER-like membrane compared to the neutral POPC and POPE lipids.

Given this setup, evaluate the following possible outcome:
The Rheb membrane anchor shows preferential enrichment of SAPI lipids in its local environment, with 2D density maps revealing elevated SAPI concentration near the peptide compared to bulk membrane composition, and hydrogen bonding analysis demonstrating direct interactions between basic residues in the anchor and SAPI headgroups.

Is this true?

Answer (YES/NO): NO